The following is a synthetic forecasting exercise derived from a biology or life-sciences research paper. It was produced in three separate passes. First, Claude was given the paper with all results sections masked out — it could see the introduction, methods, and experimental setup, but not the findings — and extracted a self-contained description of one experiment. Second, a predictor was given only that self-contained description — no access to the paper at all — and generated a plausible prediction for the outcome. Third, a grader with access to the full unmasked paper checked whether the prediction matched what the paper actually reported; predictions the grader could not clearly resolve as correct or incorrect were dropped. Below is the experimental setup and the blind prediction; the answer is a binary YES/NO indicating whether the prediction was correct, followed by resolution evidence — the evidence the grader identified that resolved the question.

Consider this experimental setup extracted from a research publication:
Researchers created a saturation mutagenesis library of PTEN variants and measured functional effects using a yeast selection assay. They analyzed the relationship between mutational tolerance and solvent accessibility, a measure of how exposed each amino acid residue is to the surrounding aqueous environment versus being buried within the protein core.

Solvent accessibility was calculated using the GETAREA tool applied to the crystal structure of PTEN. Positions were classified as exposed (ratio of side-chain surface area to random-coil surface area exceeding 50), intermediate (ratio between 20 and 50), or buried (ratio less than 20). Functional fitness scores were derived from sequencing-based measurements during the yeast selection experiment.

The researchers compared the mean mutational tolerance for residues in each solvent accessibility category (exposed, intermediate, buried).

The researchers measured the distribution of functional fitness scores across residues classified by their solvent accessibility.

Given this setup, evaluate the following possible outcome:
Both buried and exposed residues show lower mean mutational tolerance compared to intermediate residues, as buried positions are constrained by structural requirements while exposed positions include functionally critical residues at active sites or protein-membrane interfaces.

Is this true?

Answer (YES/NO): NO